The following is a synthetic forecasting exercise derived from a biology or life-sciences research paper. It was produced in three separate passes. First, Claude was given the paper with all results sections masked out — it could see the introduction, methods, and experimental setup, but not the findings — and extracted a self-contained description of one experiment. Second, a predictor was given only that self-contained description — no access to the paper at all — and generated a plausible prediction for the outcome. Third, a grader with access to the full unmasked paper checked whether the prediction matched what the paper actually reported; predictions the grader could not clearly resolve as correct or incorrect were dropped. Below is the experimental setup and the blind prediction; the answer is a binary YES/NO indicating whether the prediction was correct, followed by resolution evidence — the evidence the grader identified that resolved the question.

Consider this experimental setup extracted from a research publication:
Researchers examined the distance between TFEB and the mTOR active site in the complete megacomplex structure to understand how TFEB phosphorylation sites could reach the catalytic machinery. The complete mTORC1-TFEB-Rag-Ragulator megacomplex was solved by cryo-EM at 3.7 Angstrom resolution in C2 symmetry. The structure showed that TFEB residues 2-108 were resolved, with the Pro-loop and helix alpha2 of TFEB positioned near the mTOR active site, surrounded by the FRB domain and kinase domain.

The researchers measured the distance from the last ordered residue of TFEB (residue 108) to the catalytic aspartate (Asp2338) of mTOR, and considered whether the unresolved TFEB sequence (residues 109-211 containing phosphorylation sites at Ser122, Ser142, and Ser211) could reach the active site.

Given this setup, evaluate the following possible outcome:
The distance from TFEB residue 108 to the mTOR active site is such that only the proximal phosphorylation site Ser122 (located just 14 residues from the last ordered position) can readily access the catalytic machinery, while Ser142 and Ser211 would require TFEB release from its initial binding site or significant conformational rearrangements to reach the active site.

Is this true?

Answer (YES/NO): NO